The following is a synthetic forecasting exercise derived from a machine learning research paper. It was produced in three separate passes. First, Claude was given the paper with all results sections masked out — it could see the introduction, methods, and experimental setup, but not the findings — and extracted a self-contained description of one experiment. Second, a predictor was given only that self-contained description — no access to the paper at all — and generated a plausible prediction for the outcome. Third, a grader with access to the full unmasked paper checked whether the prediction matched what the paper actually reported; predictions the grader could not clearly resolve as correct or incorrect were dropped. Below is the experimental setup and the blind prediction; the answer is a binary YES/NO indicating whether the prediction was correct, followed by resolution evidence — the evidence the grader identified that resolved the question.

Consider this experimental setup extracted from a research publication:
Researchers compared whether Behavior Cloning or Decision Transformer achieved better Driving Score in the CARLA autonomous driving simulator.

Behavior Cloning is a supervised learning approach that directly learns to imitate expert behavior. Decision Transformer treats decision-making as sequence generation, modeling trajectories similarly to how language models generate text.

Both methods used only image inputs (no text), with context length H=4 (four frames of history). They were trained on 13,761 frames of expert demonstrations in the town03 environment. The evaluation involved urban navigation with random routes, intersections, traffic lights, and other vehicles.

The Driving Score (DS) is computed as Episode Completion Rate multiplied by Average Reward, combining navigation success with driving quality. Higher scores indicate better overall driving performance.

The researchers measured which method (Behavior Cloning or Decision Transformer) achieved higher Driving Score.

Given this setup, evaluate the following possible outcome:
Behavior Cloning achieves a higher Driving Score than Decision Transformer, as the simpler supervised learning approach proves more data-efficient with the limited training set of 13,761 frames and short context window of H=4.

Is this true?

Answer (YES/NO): YES